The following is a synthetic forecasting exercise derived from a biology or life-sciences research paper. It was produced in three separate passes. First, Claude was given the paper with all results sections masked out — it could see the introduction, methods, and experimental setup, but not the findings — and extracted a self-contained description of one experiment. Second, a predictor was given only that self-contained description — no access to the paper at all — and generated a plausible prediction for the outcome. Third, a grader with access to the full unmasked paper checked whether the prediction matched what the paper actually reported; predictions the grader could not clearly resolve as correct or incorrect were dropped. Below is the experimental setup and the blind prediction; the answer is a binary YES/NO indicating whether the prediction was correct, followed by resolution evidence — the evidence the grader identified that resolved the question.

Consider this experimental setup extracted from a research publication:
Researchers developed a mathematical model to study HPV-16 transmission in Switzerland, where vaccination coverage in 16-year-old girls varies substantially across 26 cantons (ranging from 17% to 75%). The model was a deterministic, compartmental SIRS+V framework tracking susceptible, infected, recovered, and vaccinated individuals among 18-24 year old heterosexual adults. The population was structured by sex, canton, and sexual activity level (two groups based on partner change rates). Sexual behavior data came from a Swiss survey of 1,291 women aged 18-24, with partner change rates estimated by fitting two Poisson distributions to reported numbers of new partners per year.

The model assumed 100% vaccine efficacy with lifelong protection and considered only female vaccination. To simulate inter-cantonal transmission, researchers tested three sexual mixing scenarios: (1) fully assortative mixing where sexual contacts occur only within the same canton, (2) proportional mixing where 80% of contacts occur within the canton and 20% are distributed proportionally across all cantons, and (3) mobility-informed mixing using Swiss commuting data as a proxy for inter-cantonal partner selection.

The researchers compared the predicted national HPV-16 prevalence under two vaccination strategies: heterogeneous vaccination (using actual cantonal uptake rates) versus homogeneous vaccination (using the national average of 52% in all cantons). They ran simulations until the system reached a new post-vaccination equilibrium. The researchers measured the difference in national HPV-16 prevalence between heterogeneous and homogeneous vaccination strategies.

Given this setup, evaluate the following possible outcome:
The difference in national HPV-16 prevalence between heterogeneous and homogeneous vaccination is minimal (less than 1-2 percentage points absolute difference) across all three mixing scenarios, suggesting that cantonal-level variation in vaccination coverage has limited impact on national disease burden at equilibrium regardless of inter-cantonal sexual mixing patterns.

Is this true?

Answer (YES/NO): NO